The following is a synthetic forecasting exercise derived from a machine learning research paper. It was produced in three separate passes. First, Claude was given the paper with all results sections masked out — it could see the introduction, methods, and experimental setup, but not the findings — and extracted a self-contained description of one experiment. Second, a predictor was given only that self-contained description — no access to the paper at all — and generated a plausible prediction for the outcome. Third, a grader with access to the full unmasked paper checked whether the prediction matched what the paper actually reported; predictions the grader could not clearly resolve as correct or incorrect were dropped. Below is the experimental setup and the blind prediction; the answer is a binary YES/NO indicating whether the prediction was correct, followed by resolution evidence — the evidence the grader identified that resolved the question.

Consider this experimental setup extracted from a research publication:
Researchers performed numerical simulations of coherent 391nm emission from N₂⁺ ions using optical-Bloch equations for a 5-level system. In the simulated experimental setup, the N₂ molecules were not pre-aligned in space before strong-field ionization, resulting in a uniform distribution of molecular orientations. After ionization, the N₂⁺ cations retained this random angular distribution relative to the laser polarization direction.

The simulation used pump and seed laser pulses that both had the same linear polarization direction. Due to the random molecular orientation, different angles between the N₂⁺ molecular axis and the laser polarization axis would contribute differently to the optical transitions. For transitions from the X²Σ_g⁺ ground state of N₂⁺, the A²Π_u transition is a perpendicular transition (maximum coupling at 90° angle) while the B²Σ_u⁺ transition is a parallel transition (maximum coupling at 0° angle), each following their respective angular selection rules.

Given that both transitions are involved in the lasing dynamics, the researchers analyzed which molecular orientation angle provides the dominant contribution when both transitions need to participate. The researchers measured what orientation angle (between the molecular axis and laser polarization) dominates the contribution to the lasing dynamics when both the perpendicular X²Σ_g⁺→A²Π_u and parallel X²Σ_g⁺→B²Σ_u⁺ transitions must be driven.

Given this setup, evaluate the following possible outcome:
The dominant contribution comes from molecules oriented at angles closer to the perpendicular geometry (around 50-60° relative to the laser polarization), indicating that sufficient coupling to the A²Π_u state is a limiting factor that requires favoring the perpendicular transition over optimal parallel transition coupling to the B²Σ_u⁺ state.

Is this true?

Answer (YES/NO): NO